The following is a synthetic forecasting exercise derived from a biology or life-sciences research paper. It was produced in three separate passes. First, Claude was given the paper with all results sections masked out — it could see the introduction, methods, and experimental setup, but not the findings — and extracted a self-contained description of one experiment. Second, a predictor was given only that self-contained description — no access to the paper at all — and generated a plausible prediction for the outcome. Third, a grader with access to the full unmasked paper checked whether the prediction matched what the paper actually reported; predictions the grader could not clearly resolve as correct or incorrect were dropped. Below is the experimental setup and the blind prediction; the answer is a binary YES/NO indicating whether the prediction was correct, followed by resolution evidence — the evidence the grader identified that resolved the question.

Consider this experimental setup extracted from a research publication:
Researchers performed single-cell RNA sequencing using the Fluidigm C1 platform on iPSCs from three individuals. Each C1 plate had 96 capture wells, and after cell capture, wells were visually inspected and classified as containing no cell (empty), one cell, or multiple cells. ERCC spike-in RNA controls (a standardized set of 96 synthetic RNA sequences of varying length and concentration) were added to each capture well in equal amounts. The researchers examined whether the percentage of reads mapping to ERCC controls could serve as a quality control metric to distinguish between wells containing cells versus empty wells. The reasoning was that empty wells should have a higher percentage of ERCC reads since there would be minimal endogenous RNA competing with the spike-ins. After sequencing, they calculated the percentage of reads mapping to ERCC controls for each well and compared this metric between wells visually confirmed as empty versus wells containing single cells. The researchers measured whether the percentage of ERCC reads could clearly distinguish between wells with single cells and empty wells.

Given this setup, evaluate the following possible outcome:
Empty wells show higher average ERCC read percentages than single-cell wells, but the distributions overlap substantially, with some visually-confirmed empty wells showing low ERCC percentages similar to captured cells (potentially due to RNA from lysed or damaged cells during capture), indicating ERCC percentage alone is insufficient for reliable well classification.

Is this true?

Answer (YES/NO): YES